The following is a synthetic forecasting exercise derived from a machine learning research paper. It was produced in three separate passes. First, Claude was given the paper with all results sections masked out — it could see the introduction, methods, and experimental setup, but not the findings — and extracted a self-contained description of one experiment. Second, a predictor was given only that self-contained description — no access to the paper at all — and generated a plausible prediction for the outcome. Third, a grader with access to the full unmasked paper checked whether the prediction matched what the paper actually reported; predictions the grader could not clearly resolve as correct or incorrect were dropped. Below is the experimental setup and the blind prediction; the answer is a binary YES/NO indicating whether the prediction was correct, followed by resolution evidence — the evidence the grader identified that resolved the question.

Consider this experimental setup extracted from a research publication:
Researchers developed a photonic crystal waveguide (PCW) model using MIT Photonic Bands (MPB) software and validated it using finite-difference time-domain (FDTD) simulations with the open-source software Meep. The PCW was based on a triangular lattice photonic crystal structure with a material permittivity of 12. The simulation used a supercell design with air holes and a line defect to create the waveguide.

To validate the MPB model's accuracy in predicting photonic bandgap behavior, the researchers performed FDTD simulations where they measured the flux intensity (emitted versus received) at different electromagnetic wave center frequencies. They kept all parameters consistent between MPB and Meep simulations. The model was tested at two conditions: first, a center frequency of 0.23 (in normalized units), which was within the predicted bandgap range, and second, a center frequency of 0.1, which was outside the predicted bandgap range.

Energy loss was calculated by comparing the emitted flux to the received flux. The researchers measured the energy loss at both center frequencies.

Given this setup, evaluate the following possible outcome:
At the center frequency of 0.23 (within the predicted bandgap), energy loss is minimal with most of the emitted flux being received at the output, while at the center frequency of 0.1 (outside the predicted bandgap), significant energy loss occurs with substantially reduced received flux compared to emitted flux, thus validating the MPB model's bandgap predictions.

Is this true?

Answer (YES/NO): YES